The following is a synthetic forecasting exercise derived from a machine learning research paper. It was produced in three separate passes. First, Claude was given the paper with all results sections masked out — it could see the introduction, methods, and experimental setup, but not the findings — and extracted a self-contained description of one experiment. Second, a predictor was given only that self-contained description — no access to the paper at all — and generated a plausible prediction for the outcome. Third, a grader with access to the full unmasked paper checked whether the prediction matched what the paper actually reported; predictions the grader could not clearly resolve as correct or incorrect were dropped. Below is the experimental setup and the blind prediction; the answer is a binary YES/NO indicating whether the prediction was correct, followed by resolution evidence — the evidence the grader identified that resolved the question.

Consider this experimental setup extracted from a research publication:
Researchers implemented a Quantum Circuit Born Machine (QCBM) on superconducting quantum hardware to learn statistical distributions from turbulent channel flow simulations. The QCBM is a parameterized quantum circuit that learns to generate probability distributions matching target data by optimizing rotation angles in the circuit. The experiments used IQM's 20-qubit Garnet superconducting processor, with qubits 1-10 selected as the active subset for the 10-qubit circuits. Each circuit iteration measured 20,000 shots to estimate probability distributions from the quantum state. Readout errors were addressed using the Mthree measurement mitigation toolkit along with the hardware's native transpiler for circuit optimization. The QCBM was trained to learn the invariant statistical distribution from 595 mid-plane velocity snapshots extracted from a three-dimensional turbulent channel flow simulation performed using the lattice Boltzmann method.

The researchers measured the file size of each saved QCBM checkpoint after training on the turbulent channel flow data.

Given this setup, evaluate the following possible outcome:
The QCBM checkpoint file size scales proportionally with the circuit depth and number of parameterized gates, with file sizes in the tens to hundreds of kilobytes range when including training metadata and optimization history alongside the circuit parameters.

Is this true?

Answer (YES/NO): NO